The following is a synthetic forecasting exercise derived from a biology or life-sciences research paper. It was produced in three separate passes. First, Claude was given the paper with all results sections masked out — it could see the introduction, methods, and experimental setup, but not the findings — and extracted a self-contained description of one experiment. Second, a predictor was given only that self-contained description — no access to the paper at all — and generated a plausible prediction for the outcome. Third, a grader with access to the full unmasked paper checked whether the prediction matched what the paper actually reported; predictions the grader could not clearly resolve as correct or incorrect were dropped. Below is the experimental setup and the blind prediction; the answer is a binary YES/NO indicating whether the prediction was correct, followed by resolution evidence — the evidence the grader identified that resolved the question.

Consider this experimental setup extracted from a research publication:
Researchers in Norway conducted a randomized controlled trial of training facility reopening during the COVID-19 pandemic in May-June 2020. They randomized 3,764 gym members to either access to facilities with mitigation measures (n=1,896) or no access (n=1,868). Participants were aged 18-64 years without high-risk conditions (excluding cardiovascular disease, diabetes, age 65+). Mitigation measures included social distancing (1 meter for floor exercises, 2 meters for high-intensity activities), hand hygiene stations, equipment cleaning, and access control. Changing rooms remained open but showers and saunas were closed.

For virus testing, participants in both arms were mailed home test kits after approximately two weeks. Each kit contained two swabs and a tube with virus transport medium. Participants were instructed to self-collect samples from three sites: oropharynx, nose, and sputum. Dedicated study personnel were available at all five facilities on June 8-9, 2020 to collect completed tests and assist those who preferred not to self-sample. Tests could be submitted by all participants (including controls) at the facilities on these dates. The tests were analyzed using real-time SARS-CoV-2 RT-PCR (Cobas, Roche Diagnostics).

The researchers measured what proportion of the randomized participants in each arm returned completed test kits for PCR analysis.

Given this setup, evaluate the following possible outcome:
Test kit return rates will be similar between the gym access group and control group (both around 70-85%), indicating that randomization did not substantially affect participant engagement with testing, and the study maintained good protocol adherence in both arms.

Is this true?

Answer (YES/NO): NO